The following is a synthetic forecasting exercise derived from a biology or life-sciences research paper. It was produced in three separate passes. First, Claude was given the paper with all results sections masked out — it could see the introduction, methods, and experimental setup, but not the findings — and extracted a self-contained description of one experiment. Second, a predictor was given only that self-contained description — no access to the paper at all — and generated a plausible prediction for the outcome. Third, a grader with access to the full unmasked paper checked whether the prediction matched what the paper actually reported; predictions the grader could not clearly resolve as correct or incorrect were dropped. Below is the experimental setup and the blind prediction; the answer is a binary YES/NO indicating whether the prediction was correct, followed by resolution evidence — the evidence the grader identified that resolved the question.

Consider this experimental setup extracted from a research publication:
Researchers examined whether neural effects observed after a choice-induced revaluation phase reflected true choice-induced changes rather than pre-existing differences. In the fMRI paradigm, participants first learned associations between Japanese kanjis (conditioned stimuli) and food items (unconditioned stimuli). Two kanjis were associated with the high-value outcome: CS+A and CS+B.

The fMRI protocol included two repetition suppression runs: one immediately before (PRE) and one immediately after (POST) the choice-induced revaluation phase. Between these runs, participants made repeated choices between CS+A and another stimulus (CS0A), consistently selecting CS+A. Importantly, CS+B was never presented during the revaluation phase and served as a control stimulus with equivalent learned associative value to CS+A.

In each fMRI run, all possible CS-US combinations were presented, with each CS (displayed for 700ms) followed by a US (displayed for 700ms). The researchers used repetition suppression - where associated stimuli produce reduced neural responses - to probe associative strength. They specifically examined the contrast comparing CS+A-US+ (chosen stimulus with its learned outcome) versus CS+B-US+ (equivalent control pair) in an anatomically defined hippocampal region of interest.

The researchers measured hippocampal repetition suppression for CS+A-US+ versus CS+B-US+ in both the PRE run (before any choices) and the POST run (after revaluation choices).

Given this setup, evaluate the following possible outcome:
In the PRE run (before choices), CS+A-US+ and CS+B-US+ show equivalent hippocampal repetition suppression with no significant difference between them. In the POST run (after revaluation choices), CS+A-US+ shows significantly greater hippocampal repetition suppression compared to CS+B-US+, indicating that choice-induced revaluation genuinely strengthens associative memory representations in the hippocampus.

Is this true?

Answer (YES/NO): YES